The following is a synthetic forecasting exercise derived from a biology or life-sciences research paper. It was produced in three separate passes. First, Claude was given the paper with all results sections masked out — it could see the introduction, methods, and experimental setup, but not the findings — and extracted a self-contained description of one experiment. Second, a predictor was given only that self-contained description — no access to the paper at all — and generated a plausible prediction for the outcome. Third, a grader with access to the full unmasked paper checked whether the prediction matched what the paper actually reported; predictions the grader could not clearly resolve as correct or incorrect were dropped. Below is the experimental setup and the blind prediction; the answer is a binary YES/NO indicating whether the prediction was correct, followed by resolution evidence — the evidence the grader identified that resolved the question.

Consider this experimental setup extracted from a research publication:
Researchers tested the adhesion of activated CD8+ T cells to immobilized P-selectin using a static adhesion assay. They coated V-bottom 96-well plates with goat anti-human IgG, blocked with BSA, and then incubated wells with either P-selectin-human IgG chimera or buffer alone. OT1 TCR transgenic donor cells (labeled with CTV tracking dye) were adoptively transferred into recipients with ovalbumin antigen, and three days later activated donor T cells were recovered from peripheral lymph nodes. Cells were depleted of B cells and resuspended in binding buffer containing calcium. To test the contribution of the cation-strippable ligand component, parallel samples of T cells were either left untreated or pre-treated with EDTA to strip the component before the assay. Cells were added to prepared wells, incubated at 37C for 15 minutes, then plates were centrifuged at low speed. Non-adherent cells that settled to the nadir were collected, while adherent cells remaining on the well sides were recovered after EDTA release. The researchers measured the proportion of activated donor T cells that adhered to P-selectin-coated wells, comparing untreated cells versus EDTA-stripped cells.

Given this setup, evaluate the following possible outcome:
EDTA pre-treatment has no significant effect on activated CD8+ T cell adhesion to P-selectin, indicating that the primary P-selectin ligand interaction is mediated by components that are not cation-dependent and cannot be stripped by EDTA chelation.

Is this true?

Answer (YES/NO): NO